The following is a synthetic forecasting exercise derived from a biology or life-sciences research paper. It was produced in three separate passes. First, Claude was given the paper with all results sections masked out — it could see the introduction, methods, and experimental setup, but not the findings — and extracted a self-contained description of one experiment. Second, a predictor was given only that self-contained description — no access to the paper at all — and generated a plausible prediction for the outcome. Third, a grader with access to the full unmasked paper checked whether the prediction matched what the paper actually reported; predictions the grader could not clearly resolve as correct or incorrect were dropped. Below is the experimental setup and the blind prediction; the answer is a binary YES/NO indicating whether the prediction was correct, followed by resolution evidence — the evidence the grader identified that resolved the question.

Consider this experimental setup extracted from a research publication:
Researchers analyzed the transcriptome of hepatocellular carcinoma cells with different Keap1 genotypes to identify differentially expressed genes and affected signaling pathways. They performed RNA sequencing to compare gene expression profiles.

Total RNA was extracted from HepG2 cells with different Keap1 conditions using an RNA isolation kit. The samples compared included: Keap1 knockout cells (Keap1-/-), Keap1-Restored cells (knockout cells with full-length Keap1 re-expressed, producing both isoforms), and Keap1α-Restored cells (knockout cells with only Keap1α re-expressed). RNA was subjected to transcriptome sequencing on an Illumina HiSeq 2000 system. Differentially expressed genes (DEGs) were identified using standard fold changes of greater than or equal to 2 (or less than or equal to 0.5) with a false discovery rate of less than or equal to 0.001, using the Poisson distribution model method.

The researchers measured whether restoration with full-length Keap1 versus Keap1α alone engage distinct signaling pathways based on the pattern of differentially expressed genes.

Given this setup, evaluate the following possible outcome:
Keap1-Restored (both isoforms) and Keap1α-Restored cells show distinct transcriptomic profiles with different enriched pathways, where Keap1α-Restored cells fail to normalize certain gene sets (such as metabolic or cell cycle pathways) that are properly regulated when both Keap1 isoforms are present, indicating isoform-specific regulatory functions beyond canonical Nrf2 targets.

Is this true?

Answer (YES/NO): NO